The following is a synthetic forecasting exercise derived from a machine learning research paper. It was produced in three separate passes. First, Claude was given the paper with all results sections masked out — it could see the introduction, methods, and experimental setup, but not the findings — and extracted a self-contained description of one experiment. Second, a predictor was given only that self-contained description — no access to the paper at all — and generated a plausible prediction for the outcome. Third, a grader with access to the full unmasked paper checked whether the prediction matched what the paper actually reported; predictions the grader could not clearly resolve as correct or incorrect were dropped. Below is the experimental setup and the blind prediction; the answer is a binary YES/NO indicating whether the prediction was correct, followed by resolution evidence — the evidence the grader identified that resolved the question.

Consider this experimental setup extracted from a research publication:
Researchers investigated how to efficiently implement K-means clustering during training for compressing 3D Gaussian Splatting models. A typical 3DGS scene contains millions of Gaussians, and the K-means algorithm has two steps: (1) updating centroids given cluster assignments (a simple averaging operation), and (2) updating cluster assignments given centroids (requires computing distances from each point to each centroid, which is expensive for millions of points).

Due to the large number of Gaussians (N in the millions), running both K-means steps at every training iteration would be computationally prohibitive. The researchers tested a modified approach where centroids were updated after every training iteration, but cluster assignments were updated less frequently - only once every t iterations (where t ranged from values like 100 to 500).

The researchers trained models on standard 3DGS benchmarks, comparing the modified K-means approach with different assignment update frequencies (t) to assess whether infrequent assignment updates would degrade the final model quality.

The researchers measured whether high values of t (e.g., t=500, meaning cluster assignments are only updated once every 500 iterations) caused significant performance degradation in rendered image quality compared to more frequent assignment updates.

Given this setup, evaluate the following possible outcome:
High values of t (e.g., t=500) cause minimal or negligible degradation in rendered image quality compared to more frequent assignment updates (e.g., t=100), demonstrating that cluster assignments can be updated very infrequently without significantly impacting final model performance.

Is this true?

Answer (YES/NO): NO